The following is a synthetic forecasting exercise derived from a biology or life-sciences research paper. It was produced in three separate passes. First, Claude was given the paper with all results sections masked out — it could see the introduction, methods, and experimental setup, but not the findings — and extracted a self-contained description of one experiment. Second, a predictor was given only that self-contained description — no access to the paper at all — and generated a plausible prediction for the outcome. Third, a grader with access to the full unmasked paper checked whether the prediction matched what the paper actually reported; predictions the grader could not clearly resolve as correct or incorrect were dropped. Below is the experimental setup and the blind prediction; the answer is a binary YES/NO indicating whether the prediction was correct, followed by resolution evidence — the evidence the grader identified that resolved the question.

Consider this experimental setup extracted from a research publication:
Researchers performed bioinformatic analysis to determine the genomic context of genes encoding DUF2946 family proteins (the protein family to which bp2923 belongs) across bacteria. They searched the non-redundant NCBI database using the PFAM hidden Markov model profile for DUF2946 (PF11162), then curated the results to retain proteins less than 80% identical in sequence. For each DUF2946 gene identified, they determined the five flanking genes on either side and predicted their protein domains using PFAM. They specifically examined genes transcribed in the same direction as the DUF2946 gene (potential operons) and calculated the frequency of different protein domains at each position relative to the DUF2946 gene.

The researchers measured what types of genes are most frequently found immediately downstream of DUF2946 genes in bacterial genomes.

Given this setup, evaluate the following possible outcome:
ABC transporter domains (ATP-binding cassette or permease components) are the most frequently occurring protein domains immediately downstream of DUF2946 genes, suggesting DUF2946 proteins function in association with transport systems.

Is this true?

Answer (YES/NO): NO